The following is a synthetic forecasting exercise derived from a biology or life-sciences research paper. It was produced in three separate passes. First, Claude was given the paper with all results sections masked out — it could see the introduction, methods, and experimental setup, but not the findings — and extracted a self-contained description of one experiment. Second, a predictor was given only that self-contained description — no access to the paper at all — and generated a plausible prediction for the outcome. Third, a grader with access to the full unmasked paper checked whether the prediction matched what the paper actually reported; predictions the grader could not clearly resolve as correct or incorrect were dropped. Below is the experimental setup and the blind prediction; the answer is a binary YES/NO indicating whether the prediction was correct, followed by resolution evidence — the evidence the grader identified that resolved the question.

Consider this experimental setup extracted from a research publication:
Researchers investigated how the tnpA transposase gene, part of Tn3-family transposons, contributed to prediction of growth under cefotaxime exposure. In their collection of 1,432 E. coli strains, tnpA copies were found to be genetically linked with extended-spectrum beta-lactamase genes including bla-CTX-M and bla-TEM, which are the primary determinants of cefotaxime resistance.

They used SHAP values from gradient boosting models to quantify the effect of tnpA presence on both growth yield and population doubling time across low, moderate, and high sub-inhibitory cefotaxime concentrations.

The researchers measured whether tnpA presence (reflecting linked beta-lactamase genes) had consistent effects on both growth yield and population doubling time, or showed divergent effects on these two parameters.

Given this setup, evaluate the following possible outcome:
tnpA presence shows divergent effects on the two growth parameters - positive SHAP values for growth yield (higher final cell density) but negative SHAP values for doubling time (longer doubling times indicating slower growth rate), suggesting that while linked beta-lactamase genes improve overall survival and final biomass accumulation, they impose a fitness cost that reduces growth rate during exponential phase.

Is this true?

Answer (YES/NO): YES